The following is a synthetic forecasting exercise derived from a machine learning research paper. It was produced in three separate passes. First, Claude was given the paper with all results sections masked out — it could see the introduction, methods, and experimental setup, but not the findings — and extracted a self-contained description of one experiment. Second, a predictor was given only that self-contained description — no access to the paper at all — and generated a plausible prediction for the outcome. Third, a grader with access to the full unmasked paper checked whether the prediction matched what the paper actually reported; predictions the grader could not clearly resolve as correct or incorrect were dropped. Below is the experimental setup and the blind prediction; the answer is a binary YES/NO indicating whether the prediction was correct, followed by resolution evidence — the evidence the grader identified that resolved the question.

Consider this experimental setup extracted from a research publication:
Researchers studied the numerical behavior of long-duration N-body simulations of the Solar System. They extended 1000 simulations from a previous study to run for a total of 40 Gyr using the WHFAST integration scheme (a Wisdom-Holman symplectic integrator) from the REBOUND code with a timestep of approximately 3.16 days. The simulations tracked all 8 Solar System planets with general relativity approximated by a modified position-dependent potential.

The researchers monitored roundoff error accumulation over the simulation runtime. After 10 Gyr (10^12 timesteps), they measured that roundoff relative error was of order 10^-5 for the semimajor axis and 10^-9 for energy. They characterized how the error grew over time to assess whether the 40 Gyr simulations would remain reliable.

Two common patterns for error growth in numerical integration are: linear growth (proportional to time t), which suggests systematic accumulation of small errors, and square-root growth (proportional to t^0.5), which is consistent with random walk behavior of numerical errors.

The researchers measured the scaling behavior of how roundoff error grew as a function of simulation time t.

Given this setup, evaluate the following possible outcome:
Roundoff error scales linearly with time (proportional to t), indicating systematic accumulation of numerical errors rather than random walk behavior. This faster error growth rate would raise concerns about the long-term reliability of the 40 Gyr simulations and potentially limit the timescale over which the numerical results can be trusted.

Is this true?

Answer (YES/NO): NO